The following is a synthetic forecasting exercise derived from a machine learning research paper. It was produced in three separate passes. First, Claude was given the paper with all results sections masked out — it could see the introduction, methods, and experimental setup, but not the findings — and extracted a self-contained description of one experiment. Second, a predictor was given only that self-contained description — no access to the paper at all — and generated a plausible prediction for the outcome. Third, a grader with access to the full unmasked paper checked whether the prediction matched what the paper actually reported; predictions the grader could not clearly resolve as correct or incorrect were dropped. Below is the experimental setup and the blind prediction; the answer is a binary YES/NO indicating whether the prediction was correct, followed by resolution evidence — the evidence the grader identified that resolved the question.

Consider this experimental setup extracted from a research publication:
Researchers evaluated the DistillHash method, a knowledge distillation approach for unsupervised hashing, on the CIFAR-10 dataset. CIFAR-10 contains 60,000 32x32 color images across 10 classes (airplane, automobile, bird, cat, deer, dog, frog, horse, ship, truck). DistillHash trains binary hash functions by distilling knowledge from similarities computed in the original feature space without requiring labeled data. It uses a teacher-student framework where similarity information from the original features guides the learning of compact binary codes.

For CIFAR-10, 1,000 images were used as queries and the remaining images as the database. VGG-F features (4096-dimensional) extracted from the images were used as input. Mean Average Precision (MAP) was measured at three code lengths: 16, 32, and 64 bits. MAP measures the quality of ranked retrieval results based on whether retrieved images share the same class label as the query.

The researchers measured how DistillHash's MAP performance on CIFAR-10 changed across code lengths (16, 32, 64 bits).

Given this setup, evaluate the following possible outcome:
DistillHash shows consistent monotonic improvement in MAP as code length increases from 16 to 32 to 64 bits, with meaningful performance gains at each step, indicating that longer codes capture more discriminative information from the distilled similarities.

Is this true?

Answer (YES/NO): NO